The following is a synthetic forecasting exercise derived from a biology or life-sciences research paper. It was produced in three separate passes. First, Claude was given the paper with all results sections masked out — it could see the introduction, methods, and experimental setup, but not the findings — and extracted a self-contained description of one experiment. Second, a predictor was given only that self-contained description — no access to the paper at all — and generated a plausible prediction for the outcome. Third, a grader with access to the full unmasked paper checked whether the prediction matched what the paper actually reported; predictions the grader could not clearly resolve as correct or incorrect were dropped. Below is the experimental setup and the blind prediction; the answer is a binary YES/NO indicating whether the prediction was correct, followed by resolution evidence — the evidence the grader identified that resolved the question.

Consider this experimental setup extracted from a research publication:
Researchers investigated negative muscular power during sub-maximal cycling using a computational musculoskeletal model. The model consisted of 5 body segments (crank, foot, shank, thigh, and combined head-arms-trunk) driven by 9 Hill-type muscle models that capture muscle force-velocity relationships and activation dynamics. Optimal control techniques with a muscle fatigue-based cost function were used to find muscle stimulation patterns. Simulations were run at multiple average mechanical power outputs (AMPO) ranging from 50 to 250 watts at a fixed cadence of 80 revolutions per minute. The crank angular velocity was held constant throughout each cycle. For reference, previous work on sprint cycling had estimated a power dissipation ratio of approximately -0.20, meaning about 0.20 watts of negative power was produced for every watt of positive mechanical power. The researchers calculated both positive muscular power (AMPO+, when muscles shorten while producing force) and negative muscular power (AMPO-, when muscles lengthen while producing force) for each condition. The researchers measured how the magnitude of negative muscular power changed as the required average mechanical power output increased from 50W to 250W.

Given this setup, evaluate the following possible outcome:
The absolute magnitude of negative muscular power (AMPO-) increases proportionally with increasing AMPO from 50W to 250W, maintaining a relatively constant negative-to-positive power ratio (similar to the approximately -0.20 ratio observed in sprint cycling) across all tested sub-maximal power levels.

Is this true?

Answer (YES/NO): NO